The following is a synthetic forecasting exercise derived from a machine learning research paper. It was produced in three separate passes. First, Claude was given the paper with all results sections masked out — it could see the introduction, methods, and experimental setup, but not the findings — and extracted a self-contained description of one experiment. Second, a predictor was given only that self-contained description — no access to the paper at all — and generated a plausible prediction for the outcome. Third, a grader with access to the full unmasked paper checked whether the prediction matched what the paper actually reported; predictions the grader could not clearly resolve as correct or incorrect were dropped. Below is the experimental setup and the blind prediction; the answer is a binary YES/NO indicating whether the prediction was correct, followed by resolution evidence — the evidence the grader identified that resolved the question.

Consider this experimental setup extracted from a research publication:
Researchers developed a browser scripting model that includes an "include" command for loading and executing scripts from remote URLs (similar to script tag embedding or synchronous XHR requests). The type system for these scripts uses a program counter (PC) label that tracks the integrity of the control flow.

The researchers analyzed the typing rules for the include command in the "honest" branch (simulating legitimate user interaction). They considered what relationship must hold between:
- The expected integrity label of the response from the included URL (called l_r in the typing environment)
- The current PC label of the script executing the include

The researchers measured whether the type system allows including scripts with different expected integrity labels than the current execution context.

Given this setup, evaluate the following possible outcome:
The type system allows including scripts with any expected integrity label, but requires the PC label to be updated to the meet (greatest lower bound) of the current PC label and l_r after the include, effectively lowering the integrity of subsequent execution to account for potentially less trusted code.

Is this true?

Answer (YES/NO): NO